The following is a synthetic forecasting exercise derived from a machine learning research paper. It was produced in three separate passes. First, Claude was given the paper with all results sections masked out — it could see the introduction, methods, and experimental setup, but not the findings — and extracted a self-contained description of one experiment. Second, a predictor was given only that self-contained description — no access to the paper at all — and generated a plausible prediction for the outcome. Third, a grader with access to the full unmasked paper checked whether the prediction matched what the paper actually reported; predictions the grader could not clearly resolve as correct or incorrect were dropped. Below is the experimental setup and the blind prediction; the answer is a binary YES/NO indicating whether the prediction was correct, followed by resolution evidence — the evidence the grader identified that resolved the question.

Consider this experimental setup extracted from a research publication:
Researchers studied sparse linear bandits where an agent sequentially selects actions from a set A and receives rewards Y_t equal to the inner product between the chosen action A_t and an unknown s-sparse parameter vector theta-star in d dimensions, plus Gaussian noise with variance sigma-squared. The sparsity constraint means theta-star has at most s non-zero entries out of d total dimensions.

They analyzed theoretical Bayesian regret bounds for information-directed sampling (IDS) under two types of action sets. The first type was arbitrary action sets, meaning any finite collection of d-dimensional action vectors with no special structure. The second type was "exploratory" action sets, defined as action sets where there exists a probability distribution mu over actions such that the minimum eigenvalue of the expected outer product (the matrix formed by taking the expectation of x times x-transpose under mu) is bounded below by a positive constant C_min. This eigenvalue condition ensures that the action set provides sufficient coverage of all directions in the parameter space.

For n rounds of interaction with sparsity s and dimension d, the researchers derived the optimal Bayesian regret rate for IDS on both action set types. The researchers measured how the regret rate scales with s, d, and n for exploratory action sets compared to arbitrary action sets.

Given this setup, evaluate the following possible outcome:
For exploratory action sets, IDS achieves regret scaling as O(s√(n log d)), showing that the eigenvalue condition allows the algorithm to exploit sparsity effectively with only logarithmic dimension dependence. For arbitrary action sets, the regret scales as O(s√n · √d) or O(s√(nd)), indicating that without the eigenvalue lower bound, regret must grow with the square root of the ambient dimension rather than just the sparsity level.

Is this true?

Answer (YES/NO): NO